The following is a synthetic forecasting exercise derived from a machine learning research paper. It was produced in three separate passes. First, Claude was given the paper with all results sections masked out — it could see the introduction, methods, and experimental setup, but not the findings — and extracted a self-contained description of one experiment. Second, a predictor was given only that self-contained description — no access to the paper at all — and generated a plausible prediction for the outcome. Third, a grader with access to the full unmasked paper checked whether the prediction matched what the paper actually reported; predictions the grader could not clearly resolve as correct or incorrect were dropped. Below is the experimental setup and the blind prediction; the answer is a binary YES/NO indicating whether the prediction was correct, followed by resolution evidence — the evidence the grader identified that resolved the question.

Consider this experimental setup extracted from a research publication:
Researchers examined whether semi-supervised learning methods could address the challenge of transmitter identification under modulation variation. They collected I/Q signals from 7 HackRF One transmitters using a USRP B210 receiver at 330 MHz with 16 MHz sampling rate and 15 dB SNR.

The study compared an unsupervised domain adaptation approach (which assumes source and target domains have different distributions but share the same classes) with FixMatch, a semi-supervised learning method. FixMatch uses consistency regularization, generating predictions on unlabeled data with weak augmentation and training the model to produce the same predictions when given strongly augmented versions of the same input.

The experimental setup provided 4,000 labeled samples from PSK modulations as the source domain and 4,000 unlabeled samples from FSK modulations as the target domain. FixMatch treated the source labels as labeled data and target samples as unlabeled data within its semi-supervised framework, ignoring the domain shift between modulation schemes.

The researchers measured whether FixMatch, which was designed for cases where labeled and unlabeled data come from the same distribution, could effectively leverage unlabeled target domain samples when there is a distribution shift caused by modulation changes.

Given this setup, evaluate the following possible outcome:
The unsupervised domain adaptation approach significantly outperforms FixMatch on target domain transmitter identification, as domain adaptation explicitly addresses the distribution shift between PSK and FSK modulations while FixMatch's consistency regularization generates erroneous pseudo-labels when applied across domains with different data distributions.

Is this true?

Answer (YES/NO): YES